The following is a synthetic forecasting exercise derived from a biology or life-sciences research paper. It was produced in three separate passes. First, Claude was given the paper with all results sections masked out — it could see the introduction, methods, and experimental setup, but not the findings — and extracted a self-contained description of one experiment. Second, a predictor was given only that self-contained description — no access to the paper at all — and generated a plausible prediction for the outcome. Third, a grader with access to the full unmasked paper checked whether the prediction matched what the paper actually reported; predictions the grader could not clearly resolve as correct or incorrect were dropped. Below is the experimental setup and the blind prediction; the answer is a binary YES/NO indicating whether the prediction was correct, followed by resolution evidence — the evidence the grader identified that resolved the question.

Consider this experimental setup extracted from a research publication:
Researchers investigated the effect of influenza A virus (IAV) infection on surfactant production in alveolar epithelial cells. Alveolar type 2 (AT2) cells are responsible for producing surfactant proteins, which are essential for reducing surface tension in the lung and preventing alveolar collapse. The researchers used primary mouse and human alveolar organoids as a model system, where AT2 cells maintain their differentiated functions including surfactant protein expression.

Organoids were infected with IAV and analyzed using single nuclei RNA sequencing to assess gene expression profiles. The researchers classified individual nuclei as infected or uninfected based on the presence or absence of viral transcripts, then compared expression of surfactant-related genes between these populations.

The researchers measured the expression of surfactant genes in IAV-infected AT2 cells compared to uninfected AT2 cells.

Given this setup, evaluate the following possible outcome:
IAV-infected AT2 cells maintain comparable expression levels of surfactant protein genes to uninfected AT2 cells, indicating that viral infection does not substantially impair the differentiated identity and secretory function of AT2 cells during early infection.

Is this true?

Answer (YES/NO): NO